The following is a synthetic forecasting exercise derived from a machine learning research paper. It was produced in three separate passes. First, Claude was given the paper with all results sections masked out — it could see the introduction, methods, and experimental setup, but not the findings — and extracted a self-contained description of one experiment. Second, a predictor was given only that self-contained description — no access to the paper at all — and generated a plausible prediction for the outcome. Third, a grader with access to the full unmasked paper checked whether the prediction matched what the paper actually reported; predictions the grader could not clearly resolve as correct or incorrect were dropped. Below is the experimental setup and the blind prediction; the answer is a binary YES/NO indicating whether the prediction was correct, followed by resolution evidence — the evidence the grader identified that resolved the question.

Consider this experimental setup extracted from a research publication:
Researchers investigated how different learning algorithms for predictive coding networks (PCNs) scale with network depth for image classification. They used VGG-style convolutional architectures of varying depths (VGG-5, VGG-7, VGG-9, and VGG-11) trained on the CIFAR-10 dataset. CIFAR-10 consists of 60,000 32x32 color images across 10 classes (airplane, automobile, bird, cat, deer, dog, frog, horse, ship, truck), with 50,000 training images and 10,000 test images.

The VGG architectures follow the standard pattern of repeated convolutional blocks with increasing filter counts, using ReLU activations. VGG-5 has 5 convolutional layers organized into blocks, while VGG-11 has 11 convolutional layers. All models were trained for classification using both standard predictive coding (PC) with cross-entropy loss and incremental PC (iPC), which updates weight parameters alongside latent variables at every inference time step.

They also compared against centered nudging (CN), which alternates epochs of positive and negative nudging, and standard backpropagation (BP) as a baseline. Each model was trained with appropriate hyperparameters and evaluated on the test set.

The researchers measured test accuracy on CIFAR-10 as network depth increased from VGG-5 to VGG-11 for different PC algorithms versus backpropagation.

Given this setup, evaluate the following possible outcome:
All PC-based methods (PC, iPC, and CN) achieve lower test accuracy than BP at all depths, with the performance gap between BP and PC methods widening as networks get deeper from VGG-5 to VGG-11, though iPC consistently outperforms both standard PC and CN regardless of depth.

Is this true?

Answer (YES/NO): NO